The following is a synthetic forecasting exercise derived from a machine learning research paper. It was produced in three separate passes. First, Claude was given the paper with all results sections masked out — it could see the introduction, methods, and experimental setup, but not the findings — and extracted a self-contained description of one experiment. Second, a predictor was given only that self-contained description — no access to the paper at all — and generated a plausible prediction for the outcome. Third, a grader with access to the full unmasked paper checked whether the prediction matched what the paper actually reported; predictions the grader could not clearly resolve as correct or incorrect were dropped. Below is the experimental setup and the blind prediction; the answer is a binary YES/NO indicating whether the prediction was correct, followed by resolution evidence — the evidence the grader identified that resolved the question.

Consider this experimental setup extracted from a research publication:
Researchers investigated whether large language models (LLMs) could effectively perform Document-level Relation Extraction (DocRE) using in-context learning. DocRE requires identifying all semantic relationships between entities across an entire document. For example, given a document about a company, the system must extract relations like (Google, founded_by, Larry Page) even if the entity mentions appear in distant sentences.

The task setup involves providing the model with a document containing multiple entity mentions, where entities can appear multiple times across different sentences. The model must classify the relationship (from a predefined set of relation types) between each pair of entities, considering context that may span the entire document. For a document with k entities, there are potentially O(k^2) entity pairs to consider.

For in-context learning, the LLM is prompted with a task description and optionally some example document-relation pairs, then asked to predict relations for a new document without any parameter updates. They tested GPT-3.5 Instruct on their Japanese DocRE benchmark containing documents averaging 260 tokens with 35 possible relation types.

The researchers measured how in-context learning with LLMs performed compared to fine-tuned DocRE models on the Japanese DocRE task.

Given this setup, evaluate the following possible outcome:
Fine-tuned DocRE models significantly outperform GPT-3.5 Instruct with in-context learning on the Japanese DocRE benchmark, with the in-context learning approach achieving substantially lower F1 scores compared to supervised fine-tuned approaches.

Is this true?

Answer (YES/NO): YES